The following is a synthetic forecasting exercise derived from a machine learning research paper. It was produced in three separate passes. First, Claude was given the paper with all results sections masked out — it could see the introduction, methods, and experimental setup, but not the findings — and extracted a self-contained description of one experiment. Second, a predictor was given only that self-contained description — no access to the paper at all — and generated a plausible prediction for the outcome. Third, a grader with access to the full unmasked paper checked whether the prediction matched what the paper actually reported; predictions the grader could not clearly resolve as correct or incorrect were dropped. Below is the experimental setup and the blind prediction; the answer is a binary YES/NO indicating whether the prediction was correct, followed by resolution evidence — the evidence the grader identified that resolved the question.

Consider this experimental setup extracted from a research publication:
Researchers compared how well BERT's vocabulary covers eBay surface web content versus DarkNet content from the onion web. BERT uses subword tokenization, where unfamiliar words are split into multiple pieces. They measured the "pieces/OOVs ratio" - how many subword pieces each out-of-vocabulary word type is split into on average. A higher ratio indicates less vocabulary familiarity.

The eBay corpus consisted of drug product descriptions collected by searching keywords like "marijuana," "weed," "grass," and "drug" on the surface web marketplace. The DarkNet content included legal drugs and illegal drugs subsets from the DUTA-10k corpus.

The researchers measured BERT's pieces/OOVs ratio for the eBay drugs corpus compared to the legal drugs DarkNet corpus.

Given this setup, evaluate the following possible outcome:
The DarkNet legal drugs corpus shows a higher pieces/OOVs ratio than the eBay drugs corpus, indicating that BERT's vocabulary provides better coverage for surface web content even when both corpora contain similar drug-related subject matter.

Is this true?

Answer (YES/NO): NO